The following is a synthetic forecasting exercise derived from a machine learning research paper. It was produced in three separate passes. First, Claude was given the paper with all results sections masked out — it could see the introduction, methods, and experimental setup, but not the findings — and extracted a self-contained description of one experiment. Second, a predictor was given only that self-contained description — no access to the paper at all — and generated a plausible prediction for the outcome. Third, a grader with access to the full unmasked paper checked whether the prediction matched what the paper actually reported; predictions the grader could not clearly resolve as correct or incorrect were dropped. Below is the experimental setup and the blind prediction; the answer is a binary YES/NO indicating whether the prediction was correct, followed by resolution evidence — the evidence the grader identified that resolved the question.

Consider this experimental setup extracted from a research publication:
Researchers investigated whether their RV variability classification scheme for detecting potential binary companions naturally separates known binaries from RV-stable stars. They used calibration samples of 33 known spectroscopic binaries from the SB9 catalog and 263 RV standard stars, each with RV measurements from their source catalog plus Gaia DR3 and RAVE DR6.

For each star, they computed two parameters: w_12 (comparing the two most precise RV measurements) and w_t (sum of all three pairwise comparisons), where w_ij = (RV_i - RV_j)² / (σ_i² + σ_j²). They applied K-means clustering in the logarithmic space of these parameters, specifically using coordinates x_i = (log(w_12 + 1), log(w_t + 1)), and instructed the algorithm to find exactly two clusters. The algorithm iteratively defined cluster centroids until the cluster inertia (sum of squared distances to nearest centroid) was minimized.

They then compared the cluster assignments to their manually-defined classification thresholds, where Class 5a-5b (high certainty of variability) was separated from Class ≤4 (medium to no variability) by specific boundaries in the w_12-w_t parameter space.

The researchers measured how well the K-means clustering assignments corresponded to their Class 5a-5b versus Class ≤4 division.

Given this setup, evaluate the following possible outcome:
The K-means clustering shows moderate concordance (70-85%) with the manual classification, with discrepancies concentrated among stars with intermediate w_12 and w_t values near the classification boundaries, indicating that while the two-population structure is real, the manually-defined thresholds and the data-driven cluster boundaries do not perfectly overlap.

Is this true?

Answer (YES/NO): NO